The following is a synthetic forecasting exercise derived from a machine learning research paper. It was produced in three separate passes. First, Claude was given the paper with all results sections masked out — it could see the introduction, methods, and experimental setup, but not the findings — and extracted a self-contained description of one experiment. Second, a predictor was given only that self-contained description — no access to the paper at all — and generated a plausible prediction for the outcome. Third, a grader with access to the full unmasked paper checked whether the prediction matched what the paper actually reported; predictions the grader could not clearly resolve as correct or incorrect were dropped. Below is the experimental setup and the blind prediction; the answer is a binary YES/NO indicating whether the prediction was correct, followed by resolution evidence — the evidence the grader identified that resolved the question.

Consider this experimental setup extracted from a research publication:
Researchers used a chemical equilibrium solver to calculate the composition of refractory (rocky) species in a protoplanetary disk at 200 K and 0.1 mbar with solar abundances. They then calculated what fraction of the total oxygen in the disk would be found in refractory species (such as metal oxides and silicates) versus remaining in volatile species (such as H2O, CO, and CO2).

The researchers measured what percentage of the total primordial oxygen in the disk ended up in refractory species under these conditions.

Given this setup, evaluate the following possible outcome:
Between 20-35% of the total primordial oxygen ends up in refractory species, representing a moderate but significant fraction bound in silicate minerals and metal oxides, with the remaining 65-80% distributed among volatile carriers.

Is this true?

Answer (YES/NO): YES